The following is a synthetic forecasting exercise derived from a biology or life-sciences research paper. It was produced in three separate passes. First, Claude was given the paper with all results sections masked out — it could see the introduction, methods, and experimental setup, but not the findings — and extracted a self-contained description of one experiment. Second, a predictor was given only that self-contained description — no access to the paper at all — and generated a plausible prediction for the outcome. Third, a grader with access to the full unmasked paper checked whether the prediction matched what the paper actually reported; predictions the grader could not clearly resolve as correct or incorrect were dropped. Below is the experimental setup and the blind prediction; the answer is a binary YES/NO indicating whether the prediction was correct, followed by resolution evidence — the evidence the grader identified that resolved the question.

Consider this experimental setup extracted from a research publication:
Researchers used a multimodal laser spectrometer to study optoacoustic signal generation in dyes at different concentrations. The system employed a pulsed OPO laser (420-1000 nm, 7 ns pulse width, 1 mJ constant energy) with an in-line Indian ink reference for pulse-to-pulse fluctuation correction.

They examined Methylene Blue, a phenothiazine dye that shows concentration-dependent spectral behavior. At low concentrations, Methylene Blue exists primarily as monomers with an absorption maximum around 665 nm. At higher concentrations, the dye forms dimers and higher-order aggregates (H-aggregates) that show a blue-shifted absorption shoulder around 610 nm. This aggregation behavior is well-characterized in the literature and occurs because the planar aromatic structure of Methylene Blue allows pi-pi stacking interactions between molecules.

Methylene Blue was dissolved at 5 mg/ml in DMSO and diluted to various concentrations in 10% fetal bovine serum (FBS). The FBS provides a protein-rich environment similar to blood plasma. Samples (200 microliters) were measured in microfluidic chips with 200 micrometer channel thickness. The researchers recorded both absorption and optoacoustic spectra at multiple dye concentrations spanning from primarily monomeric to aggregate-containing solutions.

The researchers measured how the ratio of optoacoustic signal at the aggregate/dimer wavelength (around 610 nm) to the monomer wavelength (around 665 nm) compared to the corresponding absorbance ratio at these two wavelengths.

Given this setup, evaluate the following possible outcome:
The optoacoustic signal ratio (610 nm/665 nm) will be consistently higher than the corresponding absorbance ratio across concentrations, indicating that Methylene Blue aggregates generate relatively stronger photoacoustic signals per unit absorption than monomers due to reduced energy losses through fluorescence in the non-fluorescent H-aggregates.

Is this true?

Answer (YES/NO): YES